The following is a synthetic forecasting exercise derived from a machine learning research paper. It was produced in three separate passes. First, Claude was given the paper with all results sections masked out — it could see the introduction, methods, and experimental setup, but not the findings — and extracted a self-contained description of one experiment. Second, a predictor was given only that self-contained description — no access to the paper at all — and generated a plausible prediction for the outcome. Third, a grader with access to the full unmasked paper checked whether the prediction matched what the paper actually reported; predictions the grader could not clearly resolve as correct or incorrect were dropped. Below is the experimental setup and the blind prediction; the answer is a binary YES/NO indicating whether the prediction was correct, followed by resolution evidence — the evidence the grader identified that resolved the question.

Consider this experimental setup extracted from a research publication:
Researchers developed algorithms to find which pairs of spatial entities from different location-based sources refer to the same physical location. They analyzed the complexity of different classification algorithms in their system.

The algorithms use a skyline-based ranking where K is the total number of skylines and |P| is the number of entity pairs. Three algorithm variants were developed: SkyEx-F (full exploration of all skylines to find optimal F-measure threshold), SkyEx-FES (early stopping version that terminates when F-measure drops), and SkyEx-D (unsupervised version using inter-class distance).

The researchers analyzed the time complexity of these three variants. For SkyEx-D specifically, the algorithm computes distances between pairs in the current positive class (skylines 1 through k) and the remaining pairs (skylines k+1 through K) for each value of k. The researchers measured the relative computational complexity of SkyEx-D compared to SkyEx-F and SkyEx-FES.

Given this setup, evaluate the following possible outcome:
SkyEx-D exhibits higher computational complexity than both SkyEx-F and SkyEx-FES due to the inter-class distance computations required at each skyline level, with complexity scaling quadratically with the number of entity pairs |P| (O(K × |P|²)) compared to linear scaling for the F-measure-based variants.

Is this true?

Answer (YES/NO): NO